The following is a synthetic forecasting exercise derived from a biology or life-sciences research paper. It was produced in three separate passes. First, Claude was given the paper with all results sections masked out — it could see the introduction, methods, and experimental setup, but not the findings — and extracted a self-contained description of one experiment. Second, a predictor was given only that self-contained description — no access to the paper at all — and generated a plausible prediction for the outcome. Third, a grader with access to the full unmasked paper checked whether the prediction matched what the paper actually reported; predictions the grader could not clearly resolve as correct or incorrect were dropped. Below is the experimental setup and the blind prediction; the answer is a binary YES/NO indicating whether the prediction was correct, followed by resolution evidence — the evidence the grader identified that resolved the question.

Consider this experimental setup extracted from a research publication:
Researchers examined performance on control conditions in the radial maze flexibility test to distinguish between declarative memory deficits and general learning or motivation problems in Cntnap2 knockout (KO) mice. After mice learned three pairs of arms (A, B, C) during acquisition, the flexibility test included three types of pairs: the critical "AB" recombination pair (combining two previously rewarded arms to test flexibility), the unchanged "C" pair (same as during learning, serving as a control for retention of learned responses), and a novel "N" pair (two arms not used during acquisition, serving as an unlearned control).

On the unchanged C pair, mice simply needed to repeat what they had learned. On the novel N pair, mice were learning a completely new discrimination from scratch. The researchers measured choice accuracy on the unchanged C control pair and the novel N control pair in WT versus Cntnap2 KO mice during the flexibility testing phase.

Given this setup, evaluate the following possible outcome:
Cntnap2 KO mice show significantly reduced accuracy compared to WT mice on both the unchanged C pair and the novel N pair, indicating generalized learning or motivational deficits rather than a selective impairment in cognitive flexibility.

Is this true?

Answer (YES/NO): NO